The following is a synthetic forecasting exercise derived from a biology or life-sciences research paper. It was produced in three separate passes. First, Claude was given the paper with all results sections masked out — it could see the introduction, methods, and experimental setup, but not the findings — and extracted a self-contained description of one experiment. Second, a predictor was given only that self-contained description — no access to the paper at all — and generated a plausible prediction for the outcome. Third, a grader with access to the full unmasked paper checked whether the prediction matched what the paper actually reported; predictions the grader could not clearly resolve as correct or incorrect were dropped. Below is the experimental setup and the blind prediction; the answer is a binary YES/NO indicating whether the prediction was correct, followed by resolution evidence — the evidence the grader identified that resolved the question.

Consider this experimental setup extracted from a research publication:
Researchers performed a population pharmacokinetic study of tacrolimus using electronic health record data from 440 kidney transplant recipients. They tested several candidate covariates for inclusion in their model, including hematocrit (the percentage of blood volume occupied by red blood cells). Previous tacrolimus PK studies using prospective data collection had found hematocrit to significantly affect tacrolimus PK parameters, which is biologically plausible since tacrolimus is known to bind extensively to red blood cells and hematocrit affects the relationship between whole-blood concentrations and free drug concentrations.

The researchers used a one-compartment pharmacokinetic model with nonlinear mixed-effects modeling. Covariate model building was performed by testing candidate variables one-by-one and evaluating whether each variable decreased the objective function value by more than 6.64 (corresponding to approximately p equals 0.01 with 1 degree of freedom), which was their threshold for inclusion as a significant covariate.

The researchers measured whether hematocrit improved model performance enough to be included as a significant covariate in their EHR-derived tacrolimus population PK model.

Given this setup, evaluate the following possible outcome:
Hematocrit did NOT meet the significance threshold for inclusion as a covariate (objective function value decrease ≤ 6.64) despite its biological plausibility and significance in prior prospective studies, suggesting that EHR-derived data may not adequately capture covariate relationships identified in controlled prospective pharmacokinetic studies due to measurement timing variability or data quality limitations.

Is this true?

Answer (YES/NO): YES